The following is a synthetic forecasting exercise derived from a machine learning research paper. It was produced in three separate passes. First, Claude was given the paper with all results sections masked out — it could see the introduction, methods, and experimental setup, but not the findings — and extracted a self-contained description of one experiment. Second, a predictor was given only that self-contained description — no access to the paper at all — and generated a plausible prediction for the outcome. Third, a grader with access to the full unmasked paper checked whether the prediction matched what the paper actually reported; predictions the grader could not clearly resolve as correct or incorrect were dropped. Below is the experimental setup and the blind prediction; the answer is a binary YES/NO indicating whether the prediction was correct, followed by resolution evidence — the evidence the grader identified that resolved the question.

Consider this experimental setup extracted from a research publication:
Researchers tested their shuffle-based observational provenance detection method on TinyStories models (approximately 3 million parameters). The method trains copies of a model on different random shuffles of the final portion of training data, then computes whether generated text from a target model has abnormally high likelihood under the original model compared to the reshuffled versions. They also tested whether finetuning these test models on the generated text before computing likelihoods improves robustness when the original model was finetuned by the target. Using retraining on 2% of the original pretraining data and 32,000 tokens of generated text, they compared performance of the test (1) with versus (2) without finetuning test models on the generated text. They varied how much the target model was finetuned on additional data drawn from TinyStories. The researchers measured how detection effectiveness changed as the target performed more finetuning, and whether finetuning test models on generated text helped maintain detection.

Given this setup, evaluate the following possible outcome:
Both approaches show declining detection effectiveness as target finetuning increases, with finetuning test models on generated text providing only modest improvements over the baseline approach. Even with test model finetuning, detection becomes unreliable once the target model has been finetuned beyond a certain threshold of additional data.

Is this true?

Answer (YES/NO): NO